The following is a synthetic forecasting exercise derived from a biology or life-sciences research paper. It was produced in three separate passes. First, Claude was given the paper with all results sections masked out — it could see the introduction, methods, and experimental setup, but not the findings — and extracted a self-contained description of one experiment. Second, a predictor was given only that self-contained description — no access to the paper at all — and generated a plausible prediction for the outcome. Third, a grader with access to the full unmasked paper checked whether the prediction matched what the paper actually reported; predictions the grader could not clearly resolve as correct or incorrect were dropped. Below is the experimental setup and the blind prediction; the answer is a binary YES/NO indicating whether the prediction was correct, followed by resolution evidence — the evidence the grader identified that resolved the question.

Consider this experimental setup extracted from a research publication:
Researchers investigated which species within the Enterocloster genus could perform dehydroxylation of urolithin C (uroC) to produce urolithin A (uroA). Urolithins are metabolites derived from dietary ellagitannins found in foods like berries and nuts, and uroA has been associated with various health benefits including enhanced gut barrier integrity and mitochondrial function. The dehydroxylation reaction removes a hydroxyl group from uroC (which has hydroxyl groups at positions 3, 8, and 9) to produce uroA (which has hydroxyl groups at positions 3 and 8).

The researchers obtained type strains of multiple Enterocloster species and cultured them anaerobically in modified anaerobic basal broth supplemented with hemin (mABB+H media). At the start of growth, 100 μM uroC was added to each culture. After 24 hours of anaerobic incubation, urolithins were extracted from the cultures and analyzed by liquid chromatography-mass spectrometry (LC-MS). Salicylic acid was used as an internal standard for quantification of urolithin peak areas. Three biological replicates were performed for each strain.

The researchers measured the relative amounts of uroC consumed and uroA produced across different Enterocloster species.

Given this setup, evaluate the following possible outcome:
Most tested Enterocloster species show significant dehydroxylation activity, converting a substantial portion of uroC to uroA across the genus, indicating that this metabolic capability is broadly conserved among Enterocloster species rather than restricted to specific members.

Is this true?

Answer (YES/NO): NO